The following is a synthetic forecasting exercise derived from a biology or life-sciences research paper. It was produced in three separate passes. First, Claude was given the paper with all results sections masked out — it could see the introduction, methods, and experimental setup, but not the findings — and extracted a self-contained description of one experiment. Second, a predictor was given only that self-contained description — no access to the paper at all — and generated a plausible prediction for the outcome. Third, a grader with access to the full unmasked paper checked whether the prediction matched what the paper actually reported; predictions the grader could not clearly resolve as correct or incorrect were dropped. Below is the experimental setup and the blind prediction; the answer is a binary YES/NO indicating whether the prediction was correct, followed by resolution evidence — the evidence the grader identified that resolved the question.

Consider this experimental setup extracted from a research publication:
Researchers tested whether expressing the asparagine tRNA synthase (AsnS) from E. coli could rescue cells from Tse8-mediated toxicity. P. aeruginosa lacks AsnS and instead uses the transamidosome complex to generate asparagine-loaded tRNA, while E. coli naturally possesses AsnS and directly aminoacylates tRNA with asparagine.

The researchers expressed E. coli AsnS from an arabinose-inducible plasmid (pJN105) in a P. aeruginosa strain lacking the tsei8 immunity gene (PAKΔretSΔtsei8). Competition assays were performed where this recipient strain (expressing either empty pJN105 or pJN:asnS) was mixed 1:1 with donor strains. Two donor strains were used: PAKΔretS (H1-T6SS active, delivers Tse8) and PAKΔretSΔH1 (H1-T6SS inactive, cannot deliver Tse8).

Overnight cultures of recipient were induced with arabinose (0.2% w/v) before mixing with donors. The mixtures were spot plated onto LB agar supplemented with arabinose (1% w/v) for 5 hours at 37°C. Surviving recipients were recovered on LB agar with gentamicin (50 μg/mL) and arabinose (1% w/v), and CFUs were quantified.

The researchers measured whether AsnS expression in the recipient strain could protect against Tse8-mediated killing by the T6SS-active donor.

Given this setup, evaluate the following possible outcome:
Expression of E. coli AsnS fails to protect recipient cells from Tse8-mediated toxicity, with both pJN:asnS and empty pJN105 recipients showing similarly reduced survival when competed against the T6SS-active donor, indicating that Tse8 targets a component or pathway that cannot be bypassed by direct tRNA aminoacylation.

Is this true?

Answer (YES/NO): NO